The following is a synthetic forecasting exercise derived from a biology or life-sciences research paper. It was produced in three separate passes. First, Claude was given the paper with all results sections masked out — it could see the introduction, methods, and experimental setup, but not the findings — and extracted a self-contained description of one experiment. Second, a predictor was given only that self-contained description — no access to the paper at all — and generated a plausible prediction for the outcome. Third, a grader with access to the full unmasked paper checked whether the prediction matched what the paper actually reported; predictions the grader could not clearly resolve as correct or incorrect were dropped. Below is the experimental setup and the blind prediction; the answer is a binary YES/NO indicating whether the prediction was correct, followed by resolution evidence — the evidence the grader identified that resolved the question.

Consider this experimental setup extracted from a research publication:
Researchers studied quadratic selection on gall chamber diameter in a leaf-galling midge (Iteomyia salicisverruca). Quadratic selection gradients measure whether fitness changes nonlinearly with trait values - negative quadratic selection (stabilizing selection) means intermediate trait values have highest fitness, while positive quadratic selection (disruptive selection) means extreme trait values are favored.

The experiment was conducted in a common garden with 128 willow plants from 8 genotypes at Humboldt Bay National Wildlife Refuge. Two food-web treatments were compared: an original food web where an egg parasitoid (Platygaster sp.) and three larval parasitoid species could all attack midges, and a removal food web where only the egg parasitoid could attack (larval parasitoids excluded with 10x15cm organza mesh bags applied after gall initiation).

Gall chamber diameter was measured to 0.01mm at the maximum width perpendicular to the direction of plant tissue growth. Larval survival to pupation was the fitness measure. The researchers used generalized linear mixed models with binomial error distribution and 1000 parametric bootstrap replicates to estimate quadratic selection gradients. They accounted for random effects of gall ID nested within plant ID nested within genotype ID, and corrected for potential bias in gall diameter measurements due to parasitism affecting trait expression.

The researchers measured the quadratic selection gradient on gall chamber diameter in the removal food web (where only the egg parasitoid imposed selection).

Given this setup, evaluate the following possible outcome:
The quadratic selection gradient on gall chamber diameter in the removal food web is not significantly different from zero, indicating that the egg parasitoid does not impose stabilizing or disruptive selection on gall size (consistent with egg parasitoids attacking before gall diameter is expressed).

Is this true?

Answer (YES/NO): YES